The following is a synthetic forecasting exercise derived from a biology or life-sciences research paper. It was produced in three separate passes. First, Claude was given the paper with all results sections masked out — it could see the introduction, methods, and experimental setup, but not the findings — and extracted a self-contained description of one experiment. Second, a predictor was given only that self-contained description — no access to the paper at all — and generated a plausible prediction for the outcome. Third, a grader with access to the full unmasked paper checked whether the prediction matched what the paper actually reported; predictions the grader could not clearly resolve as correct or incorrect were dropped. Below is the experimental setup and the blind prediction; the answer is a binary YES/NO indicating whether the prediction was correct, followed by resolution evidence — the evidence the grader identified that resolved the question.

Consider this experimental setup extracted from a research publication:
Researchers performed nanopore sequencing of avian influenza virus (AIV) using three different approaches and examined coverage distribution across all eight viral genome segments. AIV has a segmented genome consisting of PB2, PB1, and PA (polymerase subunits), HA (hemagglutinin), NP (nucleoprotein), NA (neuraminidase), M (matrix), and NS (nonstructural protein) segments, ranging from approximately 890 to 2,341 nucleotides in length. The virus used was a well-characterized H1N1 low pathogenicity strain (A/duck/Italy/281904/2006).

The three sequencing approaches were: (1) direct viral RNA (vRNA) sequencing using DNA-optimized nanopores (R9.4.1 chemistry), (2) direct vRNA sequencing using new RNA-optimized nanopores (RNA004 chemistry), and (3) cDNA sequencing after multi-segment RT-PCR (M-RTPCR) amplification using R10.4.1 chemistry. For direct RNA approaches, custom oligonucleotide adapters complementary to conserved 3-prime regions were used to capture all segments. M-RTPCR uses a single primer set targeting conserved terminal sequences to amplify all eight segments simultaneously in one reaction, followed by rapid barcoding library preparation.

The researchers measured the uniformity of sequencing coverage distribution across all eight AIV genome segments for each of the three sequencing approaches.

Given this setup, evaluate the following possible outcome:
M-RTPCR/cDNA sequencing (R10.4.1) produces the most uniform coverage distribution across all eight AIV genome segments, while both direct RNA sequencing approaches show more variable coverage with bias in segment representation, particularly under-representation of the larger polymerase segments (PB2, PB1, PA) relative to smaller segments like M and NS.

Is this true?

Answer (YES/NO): NO